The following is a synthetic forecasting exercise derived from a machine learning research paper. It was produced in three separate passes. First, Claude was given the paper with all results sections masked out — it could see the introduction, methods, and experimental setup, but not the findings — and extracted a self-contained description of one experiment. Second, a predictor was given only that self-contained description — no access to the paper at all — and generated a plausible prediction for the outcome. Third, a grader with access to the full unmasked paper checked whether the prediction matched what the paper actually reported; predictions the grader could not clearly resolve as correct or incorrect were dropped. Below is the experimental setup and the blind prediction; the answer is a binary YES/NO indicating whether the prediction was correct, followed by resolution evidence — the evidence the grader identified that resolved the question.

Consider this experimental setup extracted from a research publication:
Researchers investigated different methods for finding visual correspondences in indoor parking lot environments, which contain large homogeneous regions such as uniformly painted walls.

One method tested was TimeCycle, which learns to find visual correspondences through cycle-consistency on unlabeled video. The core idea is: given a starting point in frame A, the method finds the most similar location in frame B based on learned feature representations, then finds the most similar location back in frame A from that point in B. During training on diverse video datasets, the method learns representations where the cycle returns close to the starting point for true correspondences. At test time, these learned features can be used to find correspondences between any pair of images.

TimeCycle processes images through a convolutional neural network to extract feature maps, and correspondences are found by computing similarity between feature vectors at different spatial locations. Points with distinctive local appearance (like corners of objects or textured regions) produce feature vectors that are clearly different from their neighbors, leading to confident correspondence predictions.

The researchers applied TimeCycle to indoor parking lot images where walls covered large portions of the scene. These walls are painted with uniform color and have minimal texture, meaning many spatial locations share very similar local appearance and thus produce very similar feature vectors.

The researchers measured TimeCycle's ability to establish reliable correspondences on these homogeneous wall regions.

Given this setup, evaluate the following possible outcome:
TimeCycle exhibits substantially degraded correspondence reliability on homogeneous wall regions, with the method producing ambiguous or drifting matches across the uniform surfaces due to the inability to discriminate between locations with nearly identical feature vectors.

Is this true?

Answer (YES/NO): YES